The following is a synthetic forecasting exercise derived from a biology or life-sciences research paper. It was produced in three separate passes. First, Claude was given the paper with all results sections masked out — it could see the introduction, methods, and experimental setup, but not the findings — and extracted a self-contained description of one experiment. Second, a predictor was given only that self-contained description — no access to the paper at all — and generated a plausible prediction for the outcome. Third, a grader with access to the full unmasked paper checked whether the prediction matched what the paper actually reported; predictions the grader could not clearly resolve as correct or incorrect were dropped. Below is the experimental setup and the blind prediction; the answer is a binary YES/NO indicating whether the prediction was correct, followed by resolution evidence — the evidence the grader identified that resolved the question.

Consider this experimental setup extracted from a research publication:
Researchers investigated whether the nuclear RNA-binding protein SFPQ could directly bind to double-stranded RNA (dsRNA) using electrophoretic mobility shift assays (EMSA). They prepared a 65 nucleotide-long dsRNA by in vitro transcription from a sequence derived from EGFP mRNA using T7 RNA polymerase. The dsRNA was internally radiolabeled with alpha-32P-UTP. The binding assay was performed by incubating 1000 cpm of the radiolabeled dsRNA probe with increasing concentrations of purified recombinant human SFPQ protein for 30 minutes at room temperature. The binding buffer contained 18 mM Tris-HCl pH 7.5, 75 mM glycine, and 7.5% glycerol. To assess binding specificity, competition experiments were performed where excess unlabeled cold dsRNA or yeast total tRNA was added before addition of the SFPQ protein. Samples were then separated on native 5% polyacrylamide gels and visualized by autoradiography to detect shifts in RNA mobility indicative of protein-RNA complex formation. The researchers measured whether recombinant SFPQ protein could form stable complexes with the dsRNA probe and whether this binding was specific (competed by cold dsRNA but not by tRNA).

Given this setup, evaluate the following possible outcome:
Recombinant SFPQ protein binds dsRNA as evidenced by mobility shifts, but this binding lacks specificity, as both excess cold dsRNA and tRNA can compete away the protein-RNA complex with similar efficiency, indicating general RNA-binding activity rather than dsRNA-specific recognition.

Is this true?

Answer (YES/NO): NO